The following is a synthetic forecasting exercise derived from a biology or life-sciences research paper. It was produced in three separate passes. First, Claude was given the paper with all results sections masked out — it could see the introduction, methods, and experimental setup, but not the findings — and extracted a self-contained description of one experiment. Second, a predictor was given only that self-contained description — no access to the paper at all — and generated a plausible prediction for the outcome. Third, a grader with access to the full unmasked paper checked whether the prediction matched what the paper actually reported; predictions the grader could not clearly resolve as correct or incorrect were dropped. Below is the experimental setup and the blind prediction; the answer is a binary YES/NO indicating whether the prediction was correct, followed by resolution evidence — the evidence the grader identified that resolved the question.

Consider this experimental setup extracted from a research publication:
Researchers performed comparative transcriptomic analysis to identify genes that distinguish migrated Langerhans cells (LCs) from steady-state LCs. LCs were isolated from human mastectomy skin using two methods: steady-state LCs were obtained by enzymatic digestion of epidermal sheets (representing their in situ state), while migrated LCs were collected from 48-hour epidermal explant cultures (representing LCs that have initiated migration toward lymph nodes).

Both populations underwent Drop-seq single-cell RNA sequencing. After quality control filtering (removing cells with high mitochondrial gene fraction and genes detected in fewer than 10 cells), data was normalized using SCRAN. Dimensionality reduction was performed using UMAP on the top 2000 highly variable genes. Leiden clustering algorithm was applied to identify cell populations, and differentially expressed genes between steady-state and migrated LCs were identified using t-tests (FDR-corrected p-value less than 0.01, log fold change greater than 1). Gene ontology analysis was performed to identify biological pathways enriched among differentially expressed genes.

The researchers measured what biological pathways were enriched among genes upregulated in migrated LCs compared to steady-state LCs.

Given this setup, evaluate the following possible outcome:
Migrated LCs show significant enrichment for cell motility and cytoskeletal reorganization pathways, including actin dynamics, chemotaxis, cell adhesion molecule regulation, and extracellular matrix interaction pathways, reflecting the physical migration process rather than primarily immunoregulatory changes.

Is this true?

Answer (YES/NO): NO